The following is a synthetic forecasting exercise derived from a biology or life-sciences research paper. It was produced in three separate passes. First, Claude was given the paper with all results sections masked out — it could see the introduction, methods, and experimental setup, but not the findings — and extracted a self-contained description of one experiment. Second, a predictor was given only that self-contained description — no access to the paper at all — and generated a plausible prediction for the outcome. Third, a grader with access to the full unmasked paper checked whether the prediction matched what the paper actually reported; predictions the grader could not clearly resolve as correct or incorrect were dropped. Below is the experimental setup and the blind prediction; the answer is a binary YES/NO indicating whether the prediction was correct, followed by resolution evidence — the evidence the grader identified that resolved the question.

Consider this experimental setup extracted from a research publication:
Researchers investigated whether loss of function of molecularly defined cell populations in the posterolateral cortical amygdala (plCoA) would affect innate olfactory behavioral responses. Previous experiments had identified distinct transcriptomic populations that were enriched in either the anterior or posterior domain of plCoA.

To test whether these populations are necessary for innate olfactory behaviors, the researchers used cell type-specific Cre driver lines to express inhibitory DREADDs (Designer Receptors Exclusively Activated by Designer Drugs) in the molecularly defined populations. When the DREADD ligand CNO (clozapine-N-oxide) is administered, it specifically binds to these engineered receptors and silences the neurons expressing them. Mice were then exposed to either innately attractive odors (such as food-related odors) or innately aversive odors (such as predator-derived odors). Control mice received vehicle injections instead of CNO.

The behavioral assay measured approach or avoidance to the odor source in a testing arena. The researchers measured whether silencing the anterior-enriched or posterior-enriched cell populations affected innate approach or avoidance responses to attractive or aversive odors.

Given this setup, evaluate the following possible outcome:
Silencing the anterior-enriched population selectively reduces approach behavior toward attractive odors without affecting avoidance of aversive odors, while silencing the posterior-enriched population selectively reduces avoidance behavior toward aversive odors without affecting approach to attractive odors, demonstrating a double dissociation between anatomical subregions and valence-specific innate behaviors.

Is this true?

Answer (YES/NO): NO